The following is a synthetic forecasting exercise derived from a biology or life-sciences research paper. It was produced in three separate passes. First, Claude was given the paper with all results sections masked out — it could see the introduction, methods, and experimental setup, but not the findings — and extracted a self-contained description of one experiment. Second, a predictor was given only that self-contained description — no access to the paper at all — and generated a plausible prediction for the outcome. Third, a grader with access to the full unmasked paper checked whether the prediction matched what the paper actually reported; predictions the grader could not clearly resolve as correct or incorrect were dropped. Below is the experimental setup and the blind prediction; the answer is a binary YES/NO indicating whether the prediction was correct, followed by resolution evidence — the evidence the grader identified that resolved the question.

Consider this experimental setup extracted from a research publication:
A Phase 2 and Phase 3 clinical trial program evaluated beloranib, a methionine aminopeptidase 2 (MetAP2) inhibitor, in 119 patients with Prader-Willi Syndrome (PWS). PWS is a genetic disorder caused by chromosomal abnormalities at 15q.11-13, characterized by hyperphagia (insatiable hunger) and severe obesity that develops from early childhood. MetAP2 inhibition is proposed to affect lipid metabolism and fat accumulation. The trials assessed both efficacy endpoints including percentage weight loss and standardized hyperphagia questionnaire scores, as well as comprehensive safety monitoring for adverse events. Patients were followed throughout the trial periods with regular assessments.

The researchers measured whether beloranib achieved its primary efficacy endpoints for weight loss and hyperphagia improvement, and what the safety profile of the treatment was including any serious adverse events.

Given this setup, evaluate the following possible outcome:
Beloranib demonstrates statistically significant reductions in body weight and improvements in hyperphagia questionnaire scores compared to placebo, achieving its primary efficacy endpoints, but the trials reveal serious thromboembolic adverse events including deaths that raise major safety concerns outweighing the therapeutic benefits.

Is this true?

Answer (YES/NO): YES